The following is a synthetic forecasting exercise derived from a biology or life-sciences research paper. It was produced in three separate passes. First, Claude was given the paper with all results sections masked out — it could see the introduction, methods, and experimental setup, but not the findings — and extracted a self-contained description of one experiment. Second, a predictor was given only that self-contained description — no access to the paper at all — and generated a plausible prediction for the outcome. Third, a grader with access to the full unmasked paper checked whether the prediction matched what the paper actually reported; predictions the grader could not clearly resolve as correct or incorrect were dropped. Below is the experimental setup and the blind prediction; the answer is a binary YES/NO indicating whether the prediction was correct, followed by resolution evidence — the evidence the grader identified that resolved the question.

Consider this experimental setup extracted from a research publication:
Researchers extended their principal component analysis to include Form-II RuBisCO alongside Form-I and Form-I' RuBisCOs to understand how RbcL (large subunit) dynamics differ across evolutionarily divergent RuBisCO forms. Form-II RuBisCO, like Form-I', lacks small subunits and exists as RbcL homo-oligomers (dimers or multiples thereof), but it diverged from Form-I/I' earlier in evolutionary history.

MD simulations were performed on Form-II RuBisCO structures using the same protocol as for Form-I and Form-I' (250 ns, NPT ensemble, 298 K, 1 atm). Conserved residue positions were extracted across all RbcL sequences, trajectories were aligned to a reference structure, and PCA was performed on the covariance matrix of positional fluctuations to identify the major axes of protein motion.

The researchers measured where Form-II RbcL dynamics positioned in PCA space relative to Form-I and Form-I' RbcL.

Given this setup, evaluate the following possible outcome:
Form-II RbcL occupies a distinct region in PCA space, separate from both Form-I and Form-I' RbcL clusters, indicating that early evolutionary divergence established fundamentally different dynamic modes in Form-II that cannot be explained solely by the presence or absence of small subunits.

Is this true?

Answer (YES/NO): NO